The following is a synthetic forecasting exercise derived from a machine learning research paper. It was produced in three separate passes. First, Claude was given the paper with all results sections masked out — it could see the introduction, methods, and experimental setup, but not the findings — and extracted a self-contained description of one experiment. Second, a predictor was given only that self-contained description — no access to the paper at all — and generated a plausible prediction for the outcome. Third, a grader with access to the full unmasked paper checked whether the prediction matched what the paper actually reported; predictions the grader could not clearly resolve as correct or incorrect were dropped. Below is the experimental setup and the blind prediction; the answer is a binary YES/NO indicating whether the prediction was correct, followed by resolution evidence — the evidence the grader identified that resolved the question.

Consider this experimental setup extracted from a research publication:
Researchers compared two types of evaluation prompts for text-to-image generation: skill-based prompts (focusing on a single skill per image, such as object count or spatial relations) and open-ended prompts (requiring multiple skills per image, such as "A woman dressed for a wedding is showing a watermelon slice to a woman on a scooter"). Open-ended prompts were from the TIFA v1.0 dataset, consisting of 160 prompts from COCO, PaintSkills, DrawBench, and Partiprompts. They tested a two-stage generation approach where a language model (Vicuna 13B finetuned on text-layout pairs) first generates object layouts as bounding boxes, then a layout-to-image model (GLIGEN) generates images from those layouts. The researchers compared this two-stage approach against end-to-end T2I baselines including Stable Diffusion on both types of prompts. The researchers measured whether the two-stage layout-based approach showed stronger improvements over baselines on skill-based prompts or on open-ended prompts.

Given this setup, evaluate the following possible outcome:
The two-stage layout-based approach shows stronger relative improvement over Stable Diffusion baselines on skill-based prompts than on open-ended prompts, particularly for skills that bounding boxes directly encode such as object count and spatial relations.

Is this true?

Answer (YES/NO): YES